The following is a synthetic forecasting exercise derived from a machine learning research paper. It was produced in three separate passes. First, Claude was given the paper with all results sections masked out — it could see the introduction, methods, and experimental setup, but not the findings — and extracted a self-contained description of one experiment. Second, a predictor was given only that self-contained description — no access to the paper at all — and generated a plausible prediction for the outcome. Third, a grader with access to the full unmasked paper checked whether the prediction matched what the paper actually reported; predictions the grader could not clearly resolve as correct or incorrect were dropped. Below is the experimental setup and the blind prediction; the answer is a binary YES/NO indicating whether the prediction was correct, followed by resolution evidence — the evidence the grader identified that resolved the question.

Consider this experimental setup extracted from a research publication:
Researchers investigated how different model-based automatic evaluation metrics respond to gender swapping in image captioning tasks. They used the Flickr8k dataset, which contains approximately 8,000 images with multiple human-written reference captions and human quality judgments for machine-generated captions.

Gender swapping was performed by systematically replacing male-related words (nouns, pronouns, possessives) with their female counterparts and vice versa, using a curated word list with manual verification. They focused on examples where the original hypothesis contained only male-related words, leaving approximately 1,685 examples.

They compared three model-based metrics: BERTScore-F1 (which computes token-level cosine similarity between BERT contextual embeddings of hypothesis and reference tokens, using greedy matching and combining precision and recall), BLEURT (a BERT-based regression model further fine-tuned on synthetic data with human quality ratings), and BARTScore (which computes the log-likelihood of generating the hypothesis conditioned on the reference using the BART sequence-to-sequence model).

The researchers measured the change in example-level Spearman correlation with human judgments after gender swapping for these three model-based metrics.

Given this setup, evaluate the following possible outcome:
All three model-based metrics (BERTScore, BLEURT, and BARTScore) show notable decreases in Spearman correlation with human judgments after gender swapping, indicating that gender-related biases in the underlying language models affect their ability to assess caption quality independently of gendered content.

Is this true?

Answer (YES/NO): NO